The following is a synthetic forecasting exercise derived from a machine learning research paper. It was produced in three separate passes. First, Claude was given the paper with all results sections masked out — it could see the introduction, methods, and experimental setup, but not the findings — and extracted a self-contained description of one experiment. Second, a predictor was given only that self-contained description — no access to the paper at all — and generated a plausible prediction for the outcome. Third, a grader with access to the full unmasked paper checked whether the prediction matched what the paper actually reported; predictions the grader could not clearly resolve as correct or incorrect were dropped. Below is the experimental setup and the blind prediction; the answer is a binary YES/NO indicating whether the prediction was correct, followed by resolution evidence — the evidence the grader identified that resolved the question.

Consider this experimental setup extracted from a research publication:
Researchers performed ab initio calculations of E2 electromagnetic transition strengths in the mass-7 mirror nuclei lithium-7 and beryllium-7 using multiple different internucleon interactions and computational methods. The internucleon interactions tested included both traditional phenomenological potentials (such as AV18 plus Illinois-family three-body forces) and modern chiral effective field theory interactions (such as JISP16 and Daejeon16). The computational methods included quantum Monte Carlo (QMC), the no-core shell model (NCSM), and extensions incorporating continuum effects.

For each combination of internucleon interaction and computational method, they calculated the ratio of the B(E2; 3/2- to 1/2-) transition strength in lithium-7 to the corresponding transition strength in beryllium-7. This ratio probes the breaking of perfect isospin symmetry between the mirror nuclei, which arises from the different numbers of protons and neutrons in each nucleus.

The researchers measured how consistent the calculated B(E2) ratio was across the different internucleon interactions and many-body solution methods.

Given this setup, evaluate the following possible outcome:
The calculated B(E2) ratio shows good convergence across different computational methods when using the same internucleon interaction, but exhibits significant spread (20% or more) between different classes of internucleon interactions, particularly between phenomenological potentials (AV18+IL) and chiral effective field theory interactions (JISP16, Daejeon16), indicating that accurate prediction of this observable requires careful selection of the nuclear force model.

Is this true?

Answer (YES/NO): NO